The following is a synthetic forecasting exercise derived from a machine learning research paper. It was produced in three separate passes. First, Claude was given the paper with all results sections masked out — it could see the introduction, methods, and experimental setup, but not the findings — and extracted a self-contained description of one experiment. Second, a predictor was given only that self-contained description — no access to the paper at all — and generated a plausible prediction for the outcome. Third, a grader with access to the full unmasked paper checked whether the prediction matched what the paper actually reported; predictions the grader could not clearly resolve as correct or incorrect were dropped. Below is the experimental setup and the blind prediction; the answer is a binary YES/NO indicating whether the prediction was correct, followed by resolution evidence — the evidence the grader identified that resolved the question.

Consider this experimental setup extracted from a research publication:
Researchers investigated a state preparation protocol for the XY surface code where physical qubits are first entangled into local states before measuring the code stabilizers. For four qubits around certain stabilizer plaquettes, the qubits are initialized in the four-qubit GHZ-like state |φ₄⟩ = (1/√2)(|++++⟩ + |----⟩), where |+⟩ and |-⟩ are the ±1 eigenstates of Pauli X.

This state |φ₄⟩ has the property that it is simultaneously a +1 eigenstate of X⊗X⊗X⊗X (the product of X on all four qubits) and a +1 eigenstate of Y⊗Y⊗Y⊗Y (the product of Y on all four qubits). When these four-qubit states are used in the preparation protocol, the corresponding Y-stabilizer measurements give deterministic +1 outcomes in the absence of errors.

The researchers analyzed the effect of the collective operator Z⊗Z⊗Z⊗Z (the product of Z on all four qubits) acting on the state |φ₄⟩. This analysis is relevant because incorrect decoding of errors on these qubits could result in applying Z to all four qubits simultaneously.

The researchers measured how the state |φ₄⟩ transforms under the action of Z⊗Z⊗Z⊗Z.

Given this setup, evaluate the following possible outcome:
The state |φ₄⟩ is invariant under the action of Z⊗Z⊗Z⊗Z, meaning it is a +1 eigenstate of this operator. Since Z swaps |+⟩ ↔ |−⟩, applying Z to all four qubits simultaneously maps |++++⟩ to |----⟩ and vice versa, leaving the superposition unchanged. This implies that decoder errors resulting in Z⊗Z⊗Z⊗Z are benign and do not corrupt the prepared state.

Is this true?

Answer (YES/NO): YES